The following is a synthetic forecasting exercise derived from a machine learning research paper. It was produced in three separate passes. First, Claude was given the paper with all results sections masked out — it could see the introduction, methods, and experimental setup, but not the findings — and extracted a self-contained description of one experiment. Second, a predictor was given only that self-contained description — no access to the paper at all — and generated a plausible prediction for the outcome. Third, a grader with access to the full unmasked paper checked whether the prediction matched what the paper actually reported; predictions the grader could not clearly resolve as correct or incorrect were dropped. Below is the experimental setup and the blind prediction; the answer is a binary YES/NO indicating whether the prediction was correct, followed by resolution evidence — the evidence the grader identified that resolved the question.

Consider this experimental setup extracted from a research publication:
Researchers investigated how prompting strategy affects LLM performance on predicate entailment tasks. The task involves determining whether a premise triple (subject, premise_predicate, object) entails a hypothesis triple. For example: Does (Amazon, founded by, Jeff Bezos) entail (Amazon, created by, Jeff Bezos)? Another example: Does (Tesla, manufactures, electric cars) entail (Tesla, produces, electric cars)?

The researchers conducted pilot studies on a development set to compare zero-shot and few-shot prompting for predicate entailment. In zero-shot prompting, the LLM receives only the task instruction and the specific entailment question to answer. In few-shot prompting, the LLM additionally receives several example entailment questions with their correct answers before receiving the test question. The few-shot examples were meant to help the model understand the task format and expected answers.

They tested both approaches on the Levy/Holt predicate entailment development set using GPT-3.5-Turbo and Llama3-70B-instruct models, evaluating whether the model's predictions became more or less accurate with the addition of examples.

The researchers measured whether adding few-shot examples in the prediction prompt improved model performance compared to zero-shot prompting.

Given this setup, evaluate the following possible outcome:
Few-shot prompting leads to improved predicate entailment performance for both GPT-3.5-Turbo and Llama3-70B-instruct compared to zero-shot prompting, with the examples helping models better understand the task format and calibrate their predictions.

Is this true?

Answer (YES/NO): NO